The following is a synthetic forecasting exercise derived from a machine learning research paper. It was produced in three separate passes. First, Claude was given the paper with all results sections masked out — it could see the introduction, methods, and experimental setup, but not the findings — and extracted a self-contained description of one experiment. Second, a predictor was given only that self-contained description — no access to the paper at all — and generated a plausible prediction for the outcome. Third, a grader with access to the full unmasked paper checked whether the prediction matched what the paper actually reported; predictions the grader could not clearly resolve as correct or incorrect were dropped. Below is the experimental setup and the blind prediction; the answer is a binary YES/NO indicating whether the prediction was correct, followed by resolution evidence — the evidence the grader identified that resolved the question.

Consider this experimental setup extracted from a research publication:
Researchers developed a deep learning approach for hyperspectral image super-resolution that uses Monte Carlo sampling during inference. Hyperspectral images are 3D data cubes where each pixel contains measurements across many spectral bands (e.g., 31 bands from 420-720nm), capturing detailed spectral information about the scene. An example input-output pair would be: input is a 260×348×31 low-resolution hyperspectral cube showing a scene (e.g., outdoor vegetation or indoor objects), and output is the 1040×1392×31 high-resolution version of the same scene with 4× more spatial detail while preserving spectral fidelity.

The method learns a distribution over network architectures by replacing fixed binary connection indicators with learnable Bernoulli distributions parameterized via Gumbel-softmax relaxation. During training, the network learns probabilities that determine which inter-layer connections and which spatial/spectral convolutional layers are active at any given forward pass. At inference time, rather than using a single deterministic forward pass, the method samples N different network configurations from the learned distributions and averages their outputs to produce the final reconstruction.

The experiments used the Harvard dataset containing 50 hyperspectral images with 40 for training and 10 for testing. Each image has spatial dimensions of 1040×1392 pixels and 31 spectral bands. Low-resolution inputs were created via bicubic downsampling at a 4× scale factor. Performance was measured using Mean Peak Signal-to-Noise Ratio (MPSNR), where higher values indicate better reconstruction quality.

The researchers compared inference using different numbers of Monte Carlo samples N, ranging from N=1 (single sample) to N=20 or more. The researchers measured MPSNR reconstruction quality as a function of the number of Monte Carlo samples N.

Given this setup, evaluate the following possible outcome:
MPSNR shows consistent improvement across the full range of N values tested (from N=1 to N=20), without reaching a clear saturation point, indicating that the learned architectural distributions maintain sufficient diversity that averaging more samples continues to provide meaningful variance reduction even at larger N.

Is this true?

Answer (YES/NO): NO